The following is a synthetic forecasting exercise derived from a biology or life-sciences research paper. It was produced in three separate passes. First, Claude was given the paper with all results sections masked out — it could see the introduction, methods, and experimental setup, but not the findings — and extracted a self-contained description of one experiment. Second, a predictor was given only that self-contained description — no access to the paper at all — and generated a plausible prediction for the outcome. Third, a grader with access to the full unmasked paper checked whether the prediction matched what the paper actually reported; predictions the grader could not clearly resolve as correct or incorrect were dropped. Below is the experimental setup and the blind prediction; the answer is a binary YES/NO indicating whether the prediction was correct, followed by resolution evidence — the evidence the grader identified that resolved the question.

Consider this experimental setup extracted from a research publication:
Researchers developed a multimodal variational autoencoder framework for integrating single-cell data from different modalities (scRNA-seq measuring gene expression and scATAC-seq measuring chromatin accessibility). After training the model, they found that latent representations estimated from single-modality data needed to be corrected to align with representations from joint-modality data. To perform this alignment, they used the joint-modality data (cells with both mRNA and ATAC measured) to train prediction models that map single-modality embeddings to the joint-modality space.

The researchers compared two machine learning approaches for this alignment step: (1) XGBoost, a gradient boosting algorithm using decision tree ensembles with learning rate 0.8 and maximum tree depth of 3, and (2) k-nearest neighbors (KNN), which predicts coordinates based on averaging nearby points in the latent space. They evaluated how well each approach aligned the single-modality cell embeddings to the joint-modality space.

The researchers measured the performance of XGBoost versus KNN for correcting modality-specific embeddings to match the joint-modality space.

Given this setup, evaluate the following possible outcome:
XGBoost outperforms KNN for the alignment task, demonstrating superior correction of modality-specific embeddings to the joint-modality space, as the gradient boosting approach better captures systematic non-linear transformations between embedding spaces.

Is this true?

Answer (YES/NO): NO